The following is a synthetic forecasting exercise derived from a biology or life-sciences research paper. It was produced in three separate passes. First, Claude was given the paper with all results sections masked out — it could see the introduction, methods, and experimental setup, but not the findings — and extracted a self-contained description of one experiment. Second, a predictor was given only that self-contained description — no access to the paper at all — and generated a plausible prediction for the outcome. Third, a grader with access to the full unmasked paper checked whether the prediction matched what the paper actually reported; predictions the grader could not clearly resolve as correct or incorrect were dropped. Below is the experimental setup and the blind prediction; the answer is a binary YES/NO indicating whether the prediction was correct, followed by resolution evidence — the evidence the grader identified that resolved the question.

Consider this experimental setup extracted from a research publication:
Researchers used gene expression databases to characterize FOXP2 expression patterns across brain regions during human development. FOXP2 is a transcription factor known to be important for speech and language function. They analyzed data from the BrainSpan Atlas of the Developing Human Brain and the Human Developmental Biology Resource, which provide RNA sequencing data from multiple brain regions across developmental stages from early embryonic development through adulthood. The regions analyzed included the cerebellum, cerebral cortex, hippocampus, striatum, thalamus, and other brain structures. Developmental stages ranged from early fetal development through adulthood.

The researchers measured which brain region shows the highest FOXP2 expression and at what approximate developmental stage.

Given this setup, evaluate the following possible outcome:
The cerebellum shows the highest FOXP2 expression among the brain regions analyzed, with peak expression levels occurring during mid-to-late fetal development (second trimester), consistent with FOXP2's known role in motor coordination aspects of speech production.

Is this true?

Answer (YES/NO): NO